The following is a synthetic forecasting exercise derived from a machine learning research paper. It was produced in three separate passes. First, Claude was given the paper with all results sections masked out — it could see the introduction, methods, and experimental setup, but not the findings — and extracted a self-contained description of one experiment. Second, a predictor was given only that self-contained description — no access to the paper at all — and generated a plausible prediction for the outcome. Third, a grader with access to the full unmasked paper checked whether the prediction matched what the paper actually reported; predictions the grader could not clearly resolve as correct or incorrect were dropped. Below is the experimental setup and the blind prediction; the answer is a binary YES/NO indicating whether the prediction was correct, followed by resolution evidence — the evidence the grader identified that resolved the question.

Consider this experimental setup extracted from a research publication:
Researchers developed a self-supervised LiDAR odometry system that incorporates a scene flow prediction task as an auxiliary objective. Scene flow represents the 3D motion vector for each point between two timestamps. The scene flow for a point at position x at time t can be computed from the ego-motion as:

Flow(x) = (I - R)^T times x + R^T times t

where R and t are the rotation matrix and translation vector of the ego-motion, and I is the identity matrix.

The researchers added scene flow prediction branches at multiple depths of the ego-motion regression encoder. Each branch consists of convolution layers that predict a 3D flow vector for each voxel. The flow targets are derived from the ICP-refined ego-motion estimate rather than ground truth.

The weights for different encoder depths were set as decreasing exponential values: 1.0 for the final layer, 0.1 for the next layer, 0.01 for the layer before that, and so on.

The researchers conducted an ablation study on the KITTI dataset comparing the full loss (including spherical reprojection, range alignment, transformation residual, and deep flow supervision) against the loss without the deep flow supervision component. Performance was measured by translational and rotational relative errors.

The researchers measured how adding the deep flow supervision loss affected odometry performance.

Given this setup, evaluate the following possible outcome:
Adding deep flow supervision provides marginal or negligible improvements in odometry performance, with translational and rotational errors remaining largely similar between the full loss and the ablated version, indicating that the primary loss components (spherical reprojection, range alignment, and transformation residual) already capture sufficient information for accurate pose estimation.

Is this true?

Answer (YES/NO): NO